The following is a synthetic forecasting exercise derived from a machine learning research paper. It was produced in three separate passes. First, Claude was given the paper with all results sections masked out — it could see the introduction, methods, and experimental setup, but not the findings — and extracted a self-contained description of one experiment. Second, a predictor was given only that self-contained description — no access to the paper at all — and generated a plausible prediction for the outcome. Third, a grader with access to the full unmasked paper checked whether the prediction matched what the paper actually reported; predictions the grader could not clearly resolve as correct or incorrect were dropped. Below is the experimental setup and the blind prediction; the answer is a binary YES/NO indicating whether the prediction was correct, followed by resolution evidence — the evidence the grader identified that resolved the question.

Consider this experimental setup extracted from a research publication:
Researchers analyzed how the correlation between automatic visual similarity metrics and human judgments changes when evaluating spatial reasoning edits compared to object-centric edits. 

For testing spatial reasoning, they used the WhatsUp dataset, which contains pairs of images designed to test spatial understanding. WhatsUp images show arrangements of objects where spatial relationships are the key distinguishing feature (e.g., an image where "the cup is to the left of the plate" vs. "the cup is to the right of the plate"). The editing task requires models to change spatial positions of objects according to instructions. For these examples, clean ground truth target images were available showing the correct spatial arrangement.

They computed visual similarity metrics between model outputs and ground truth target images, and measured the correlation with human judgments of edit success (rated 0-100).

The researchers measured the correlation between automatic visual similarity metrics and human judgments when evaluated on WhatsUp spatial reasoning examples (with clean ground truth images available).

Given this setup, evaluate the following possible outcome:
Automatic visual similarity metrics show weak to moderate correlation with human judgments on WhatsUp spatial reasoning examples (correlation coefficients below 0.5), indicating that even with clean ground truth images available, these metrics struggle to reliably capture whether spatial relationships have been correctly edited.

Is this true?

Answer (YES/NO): NO